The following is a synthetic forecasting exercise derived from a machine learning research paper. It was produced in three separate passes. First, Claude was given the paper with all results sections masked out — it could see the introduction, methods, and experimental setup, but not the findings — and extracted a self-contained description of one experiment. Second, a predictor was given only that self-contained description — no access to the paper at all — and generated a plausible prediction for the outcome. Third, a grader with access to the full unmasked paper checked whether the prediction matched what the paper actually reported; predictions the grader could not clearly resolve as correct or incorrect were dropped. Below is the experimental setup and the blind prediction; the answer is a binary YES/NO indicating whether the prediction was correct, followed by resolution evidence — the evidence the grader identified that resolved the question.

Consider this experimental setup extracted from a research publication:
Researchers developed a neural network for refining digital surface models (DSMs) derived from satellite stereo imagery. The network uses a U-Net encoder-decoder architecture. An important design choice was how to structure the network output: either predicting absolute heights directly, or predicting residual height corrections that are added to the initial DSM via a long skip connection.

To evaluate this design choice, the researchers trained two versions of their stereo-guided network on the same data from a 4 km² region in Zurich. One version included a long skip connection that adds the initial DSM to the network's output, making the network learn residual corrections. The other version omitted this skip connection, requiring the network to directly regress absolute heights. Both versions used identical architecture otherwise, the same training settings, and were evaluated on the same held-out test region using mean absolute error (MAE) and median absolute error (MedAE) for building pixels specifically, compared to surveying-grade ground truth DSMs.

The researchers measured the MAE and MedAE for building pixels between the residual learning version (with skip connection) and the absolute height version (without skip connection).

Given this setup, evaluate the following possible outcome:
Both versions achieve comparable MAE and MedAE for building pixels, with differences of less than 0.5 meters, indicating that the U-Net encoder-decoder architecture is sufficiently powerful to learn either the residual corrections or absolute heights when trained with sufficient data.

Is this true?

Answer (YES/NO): NO